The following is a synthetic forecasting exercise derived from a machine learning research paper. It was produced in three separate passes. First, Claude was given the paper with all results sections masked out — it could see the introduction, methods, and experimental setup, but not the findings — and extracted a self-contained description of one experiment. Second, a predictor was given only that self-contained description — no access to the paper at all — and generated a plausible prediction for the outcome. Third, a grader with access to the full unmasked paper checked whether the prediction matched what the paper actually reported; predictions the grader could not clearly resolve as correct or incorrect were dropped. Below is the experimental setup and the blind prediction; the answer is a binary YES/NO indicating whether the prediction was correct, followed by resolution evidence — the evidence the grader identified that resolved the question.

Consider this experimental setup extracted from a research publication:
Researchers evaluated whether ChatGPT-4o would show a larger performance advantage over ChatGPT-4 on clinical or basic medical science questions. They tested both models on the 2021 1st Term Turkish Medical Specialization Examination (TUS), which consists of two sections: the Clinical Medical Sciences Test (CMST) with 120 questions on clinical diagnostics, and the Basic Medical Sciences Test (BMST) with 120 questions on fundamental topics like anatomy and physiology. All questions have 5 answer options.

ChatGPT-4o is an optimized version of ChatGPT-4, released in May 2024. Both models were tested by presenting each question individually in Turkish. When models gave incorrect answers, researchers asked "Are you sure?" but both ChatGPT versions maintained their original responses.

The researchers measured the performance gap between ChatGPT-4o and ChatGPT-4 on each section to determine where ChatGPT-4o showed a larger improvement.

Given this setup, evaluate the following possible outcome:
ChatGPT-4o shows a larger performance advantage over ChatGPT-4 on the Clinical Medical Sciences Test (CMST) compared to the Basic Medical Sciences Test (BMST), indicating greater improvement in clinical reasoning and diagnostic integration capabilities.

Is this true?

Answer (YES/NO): NO